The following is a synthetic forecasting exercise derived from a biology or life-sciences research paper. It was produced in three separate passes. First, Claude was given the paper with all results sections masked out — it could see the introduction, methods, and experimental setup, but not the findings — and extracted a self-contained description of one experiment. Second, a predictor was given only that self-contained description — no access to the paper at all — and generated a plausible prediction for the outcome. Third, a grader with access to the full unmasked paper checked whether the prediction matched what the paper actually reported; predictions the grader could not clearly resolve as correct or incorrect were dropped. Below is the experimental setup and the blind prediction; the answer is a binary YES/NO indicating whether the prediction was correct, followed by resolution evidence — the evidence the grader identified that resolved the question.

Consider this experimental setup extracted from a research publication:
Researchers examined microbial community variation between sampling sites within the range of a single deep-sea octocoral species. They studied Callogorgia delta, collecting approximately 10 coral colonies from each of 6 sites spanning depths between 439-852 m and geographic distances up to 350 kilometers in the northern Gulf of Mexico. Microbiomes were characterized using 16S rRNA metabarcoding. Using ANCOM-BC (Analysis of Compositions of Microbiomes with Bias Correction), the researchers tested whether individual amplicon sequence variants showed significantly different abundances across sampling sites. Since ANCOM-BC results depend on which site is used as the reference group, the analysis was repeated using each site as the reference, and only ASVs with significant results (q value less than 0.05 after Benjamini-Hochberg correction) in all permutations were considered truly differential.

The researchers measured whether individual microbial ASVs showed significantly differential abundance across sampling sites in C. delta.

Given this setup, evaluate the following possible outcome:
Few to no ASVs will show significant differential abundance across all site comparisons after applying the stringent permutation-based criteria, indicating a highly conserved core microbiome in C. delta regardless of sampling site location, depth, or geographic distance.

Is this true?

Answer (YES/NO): NO